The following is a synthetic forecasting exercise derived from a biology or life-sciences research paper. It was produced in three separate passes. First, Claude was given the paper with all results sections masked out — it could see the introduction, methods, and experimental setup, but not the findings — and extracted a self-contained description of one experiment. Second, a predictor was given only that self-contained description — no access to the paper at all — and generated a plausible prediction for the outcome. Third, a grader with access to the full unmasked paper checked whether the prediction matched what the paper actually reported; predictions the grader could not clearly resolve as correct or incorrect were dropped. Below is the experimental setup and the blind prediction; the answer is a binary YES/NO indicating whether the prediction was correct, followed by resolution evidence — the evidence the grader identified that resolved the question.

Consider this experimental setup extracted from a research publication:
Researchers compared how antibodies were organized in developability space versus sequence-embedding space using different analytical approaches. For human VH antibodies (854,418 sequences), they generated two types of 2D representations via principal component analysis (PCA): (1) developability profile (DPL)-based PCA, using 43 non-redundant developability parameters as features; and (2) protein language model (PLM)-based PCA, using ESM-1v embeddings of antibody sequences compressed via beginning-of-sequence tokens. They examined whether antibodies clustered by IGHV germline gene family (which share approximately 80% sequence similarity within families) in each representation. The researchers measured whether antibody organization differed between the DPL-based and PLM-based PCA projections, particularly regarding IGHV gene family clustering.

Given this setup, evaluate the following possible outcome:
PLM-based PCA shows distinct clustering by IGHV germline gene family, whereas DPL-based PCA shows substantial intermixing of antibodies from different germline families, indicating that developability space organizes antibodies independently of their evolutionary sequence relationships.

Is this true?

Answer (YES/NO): YES